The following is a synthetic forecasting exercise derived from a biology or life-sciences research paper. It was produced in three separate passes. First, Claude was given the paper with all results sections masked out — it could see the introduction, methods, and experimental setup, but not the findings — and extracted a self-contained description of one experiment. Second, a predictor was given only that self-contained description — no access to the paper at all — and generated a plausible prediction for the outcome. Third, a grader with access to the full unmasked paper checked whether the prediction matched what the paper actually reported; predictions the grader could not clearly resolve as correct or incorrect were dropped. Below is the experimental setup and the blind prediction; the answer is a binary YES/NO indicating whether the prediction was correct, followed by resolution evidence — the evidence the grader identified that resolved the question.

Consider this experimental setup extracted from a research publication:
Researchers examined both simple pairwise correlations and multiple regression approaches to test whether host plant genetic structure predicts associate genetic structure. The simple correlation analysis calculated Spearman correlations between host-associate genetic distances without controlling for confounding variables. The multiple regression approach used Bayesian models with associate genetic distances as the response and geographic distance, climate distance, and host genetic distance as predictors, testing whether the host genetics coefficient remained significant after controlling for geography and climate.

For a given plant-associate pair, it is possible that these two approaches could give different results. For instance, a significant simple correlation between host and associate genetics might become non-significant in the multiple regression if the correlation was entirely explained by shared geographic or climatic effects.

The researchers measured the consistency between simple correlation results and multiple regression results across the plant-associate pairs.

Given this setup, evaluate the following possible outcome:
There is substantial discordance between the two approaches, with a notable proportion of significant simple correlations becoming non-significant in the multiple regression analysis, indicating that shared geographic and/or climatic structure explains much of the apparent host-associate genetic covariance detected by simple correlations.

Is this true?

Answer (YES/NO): NO